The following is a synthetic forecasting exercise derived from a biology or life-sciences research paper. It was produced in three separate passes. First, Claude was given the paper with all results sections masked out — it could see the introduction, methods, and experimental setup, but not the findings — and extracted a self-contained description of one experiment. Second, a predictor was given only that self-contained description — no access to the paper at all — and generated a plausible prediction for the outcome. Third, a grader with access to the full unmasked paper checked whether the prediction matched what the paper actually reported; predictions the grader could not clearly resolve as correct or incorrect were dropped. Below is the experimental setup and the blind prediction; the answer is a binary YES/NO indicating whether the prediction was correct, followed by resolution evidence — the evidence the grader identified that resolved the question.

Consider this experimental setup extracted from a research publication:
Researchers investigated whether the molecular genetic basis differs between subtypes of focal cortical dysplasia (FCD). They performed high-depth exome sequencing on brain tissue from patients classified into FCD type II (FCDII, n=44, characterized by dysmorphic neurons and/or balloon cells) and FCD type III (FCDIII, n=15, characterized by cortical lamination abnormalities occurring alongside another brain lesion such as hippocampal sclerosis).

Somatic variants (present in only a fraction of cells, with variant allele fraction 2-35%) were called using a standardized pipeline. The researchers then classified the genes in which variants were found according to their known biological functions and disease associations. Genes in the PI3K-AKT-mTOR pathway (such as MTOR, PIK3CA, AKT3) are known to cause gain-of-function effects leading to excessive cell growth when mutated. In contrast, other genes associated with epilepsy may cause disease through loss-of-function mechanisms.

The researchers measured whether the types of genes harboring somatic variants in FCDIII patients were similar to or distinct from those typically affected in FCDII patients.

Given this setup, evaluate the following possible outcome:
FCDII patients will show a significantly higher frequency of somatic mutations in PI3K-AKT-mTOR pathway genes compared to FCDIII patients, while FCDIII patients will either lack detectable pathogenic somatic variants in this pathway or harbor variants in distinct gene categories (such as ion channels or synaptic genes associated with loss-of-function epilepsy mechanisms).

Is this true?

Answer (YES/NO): YES